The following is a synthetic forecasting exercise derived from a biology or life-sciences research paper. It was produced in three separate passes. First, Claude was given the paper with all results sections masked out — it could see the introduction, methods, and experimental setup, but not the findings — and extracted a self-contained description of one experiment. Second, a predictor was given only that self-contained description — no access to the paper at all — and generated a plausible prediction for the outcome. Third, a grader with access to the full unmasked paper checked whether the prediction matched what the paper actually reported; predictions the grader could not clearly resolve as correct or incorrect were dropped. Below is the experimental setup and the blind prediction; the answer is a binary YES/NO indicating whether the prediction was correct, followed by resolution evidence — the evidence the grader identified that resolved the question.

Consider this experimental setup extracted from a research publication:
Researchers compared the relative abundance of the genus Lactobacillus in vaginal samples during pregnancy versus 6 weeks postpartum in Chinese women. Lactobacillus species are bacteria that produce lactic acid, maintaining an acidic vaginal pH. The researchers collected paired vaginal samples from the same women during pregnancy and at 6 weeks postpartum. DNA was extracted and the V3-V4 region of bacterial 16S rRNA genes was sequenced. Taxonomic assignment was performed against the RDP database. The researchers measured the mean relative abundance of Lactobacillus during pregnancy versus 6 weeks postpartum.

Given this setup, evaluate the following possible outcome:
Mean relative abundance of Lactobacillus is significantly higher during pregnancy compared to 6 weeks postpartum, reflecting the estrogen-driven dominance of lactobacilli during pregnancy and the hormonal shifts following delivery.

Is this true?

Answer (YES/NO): YES